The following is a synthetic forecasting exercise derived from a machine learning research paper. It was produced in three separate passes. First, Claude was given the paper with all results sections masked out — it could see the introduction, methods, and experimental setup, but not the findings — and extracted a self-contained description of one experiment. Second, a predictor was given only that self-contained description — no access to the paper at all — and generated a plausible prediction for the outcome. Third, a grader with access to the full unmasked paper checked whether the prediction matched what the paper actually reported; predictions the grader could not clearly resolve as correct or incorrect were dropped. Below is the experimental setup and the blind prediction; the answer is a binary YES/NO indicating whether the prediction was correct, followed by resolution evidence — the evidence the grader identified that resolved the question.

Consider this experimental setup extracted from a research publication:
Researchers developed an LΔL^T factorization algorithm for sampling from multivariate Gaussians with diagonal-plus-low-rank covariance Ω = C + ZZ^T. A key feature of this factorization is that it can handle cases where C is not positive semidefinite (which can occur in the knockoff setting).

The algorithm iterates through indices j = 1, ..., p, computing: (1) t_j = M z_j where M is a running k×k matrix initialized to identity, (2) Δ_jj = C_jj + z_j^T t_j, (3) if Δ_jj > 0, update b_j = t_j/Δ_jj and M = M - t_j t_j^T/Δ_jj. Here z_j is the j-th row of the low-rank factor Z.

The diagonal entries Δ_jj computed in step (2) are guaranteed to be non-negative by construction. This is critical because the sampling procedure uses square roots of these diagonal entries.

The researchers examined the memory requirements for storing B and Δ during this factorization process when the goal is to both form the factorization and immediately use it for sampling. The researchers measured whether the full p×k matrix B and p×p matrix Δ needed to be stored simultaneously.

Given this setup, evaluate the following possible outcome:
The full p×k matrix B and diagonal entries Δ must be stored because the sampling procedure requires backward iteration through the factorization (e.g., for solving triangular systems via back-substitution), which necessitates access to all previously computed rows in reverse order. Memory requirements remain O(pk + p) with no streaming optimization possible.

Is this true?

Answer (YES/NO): NO